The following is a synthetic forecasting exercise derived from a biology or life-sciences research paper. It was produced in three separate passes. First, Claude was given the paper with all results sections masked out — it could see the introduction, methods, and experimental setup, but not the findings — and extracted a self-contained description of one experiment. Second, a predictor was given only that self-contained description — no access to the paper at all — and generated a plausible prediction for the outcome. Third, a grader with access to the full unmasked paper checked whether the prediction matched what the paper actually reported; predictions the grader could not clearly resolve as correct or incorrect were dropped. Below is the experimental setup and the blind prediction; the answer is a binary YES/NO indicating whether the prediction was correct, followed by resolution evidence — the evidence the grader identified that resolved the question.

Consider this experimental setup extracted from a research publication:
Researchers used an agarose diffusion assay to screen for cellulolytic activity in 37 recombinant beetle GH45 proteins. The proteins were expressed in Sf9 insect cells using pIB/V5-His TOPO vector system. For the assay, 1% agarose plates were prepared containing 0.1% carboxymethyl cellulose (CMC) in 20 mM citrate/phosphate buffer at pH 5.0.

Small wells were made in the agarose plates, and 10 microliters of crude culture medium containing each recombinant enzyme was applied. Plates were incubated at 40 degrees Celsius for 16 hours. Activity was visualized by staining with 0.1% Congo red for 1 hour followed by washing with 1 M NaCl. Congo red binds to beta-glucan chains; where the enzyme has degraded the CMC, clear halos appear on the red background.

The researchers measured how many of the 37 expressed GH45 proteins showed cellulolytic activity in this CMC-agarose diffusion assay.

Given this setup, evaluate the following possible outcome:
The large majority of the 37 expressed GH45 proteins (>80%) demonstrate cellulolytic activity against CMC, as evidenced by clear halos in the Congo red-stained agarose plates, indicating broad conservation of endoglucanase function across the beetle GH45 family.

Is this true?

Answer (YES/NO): NO